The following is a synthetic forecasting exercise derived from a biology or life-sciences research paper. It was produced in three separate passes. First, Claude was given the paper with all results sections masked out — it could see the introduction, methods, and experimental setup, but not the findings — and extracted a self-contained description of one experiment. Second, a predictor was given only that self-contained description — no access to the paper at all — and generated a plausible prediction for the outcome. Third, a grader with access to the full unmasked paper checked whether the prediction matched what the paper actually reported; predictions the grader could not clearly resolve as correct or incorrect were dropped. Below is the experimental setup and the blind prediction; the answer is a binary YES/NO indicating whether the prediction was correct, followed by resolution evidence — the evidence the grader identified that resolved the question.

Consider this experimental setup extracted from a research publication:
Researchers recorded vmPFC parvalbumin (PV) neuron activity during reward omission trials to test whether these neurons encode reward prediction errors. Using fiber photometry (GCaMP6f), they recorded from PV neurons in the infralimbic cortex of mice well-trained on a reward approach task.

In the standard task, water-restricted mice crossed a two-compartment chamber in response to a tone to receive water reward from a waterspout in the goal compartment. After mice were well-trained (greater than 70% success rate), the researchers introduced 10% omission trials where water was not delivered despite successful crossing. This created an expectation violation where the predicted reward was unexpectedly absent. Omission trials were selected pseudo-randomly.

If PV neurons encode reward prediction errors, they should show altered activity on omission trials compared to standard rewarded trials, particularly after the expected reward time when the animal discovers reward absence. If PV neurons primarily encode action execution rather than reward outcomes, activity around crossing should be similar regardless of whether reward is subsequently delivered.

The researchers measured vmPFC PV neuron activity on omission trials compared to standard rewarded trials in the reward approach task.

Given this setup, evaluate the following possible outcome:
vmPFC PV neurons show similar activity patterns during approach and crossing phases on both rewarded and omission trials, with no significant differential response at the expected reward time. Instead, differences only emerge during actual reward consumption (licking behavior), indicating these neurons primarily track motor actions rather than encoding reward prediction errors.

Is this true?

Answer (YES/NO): NO